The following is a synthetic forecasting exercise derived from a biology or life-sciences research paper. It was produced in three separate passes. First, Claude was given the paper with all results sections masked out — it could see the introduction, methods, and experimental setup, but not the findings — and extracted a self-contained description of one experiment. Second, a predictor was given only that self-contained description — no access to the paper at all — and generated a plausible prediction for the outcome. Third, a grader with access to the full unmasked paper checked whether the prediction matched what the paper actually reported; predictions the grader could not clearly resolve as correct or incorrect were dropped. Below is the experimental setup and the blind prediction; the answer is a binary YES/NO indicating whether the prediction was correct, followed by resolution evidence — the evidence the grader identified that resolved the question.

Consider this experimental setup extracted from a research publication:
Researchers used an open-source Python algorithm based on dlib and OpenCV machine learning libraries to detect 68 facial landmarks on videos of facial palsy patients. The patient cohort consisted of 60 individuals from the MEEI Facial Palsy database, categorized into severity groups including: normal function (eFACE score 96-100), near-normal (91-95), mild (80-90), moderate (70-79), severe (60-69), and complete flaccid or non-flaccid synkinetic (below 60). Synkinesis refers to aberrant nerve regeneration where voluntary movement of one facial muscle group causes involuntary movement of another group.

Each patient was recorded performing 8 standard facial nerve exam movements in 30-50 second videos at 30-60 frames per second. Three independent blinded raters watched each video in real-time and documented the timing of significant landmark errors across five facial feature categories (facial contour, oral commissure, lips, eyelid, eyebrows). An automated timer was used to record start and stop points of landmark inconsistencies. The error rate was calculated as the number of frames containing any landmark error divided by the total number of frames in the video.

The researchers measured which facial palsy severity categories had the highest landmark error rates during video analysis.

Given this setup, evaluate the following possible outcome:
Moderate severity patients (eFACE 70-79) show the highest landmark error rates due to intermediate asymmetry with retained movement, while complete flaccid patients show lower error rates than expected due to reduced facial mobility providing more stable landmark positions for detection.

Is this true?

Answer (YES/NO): NO